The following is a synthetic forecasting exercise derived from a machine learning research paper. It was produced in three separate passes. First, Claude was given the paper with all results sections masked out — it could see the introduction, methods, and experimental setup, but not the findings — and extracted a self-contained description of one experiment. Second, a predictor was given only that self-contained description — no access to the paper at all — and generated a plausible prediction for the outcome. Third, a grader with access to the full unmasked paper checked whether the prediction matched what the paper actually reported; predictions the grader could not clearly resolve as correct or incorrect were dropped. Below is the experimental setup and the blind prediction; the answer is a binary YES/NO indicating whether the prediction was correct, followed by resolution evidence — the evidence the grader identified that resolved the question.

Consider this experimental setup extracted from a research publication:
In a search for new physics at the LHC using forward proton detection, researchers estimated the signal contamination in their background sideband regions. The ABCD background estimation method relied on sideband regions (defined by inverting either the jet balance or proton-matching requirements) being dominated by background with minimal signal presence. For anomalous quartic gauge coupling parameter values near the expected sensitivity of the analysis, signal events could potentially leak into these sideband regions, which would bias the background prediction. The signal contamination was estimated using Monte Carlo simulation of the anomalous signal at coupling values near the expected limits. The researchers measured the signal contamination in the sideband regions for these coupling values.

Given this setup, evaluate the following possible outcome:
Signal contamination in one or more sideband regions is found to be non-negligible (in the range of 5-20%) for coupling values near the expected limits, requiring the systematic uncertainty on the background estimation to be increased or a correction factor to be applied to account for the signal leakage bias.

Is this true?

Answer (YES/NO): NO